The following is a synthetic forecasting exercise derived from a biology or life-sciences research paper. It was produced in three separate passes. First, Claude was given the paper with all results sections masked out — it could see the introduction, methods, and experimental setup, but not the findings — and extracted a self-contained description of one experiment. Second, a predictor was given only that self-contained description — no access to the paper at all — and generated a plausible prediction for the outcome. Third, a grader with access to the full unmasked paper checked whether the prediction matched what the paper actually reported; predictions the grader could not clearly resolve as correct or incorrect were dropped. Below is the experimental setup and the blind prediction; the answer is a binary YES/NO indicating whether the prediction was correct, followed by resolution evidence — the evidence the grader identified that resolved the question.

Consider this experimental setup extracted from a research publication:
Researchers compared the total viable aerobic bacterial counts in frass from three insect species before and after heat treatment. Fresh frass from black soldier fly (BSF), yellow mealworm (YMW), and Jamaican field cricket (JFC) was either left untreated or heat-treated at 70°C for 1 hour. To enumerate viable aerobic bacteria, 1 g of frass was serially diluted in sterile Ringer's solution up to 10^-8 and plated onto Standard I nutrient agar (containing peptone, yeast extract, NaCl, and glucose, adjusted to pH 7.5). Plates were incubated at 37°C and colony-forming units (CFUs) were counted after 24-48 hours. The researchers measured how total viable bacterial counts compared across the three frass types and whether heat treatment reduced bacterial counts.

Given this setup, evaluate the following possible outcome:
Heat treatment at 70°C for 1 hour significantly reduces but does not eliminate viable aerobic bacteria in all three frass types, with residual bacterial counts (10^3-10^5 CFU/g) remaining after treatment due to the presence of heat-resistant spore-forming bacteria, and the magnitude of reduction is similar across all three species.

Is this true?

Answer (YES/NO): NO